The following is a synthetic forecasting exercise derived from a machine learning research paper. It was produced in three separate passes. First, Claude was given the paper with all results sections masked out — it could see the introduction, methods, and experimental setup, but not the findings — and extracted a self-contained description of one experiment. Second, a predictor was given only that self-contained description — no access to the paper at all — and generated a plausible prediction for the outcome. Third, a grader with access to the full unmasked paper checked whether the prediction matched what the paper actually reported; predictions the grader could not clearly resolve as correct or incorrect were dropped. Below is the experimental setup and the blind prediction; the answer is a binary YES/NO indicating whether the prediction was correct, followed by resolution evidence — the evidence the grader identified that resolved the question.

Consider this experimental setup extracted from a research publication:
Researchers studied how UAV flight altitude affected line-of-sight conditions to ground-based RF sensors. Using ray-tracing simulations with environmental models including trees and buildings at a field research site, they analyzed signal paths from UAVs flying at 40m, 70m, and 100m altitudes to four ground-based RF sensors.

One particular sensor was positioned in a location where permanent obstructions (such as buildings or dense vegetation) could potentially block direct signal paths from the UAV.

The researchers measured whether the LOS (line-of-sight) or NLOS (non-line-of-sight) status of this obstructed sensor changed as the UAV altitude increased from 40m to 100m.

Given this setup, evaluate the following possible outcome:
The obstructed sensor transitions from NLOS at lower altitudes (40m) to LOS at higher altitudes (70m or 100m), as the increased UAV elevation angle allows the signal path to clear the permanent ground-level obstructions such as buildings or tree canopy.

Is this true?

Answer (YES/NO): NO